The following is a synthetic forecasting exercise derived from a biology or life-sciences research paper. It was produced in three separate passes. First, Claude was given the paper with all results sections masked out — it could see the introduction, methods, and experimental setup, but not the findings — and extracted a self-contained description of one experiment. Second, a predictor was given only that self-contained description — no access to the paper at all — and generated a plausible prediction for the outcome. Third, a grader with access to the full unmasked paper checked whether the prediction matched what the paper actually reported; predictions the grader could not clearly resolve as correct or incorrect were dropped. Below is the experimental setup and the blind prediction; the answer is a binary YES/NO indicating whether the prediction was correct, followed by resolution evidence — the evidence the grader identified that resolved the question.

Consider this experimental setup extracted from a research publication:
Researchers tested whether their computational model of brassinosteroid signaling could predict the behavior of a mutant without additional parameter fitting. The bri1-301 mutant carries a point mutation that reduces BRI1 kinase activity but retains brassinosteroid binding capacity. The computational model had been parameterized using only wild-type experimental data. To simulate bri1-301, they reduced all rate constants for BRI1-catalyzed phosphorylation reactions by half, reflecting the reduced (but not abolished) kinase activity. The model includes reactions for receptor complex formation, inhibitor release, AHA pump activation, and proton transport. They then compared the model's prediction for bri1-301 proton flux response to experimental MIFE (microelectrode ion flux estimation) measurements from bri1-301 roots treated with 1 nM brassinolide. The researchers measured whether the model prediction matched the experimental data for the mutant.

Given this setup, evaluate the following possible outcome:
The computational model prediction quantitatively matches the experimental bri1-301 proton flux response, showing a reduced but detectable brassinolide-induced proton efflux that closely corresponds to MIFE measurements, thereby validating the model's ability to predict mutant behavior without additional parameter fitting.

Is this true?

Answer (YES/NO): YES